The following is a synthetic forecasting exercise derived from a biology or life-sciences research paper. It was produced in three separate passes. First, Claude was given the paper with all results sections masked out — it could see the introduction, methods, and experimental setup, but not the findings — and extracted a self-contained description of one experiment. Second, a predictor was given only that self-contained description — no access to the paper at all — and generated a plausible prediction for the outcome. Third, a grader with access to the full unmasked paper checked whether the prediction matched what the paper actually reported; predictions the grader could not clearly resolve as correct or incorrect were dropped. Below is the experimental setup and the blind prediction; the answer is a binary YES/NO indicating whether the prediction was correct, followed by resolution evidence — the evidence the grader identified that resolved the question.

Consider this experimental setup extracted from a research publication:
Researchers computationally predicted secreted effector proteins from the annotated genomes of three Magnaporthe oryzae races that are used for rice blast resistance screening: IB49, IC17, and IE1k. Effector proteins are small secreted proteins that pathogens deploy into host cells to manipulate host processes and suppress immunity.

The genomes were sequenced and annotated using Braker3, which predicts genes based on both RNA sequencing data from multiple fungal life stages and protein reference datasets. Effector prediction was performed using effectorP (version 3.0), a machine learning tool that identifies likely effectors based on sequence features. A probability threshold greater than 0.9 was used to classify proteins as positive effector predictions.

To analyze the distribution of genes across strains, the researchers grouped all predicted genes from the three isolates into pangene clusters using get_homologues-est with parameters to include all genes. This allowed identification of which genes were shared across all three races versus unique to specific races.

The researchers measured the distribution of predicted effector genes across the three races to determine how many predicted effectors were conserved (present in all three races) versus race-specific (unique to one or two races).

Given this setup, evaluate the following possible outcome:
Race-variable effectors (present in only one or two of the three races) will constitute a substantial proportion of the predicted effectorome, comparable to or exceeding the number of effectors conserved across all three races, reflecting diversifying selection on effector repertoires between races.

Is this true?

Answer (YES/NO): NO